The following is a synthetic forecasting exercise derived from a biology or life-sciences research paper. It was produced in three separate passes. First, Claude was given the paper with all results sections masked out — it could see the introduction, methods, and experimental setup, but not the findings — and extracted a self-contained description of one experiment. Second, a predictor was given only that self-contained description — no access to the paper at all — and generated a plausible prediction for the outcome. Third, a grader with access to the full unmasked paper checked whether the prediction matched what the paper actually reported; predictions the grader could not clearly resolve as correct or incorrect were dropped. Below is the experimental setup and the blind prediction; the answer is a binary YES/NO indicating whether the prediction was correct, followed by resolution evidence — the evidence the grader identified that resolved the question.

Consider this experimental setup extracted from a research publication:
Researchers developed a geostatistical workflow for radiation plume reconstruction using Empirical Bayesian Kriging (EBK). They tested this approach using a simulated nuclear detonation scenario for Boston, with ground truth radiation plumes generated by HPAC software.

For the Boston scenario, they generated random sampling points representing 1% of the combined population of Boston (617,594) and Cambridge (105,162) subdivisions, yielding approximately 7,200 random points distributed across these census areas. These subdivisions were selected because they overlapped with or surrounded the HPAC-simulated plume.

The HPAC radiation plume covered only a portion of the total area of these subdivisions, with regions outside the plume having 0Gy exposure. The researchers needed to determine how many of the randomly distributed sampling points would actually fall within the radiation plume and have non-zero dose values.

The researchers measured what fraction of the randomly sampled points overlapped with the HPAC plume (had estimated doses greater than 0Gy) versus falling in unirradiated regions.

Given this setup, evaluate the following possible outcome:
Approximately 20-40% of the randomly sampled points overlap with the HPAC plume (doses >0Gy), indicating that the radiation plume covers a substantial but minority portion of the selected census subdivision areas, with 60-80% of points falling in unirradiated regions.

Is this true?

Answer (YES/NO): NO